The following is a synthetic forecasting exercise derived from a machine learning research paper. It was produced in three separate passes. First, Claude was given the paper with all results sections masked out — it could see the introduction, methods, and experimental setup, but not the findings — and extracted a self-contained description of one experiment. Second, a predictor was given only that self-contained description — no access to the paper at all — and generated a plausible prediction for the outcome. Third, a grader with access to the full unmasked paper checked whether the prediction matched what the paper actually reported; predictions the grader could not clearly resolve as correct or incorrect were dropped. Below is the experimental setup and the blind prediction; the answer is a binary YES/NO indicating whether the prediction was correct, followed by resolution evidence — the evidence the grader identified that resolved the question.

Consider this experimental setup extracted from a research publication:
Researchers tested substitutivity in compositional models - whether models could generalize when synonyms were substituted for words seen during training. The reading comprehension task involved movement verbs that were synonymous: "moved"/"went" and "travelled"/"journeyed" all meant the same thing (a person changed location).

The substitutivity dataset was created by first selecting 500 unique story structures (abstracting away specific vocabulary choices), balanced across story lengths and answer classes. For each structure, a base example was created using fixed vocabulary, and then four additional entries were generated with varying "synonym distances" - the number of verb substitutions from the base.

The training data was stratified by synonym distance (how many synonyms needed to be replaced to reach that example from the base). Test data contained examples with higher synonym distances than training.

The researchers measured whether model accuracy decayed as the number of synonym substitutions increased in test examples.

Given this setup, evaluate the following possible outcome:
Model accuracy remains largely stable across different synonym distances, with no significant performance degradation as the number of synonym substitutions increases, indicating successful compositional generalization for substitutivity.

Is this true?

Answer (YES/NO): NO